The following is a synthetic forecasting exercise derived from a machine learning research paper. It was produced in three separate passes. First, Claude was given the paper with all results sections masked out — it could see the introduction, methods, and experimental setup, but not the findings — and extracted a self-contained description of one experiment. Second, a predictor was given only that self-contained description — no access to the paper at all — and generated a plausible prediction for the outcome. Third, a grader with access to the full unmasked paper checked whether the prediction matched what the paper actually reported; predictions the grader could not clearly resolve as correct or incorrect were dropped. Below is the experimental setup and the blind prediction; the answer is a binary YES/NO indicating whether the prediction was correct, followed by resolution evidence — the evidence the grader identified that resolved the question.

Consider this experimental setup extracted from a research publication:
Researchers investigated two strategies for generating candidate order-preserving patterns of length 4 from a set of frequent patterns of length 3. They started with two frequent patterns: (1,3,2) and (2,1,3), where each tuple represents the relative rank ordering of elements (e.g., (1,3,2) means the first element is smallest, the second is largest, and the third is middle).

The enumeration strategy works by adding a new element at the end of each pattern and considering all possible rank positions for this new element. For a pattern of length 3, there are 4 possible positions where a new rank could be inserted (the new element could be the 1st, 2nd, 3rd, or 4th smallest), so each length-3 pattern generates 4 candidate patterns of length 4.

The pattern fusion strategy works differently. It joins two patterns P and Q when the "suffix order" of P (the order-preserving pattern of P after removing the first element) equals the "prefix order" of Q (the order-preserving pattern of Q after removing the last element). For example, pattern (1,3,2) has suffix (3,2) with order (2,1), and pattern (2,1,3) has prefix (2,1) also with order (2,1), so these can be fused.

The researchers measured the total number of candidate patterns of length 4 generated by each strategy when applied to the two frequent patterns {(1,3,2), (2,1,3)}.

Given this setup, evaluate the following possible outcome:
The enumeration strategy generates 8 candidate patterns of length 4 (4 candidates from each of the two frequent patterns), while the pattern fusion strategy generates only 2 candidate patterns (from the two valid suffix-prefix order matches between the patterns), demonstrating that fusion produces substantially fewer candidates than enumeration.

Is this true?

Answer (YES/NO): NO